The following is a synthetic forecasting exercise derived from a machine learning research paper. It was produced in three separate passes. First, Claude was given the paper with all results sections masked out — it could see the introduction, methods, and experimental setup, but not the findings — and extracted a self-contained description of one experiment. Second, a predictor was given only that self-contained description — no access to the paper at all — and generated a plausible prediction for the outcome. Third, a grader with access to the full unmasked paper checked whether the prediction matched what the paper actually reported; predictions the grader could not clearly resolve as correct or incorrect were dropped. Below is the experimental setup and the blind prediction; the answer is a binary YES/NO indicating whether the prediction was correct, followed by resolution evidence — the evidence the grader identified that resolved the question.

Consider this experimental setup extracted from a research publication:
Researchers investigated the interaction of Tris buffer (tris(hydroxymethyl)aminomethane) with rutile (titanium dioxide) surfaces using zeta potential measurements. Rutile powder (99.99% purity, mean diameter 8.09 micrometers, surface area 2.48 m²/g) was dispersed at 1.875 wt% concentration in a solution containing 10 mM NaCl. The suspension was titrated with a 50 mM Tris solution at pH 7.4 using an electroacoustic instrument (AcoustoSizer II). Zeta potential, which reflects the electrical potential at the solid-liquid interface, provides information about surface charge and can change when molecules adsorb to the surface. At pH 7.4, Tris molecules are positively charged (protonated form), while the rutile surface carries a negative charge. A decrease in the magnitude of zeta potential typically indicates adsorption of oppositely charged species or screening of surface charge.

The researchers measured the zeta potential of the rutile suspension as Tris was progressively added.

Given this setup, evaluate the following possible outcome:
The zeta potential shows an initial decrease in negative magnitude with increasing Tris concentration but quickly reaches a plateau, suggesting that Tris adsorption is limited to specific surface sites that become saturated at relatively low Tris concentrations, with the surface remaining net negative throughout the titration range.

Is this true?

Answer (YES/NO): YES